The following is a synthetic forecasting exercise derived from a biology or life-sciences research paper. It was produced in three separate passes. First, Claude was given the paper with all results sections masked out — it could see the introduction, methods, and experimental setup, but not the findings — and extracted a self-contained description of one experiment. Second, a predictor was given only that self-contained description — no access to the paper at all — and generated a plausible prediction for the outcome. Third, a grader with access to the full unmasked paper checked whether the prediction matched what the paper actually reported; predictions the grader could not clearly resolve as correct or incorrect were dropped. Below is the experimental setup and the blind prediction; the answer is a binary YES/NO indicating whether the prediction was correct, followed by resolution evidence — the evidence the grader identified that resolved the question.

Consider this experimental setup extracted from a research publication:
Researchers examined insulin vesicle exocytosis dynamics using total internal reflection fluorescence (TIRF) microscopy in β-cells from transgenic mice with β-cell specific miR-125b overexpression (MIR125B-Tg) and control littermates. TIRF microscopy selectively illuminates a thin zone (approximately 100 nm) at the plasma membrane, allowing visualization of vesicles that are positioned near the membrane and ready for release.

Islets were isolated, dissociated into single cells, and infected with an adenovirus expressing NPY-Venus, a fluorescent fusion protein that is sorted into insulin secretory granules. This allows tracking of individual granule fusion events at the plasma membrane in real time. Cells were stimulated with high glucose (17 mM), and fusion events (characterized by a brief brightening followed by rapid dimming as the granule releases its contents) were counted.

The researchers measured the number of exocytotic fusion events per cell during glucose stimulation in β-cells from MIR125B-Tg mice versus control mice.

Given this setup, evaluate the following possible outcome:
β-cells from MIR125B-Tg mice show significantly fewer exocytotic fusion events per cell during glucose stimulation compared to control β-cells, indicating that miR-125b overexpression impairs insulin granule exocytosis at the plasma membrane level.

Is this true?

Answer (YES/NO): NO